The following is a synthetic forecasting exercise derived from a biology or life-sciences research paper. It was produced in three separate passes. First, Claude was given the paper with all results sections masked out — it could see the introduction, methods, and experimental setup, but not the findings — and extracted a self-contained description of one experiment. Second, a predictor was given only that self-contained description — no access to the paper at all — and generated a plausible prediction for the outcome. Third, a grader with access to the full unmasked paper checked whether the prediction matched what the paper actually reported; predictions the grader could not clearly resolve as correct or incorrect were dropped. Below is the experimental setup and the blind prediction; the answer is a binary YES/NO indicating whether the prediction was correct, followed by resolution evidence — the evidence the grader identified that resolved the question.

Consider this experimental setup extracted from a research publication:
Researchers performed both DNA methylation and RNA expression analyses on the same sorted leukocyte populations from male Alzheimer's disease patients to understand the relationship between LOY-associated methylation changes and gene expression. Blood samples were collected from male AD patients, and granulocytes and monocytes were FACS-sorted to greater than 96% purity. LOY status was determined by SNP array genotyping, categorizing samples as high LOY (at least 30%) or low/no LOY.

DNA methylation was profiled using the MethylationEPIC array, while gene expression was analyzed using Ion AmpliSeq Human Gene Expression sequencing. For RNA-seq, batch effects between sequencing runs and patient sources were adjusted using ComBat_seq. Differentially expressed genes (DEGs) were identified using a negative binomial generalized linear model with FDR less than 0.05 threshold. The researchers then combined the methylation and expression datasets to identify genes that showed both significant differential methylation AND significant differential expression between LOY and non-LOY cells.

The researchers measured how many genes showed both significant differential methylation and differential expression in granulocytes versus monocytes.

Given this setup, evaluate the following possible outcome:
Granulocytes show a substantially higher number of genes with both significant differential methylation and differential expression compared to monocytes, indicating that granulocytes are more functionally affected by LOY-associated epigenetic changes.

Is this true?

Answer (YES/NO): YES